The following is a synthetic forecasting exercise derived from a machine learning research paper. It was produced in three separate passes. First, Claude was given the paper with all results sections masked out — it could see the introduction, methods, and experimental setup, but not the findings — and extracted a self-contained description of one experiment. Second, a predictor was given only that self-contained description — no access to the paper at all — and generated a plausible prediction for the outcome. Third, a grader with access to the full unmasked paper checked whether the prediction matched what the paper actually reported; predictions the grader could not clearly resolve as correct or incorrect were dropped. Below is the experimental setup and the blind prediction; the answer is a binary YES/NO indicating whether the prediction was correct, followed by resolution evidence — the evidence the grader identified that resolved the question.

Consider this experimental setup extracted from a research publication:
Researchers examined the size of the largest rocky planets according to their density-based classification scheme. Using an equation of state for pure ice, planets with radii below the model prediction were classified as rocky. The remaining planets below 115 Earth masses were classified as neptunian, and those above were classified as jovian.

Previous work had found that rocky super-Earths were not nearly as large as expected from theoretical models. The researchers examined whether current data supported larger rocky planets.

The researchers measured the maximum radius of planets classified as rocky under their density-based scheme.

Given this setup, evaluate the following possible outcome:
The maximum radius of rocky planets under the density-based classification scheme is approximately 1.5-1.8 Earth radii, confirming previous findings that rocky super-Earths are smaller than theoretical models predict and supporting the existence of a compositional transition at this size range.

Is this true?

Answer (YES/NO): NO